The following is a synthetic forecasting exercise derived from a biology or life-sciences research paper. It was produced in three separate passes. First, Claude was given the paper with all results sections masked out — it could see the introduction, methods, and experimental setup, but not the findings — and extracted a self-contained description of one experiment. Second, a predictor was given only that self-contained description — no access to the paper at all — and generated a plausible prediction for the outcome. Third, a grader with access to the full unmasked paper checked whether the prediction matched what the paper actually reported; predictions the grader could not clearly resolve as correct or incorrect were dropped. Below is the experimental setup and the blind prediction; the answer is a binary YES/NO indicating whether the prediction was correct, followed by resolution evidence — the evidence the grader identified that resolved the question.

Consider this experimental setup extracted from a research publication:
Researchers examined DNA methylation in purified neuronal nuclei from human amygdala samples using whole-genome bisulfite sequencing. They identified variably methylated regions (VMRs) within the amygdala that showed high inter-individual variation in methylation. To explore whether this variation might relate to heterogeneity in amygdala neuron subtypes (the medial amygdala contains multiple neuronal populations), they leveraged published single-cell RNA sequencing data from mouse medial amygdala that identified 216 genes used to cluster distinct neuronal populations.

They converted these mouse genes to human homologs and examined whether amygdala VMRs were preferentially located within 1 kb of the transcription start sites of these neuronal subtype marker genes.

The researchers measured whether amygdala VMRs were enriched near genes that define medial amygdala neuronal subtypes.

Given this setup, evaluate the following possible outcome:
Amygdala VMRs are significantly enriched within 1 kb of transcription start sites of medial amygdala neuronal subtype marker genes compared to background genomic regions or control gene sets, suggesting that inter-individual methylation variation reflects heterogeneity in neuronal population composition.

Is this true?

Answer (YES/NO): YES